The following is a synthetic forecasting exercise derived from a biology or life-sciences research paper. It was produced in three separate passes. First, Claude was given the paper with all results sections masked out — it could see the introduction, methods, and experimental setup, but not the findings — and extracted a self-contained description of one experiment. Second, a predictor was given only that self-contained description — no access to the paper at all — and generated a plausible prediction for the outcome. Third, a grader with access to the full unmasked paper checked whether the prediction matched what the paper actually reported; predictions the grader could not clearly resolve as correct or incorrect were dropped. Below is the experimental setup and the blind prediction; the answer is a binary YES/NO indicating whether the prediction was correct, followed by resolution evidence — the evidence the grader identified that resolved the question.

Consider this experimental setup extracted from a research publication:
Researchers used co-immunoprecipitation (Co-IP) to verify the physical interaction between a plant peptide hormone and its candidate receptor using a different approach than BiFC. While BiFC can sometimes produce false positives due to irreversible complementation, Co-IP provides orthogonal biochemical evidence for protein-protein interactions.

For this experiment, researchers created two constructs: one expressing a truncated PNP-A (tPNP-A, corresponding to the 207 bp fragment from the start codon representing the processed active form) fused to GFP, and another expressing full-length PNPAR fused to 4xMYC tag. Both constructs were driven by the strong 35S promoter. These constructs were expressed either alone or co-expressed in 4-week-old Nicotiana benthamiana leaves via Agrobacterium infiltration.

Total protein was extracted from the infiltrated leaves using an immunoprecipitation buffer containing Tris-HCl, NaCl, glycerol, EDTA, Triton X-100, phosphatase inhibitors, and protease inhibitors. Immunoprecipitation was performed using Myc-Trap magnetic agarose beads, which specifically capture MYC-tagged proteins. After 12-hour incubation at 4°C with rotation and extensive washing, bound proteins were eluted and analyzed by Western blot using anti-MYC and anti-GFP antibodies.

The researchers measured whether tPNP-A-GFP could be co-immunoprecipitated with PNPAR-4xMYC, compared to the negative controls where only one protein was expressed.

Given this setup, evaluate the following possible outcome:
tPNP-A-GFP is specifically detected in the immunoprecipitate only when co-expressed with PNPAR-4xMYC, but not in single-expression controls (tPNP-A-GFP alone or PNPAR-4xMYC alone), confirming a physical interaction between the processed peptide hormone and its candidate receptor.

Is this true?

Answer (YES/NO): YES